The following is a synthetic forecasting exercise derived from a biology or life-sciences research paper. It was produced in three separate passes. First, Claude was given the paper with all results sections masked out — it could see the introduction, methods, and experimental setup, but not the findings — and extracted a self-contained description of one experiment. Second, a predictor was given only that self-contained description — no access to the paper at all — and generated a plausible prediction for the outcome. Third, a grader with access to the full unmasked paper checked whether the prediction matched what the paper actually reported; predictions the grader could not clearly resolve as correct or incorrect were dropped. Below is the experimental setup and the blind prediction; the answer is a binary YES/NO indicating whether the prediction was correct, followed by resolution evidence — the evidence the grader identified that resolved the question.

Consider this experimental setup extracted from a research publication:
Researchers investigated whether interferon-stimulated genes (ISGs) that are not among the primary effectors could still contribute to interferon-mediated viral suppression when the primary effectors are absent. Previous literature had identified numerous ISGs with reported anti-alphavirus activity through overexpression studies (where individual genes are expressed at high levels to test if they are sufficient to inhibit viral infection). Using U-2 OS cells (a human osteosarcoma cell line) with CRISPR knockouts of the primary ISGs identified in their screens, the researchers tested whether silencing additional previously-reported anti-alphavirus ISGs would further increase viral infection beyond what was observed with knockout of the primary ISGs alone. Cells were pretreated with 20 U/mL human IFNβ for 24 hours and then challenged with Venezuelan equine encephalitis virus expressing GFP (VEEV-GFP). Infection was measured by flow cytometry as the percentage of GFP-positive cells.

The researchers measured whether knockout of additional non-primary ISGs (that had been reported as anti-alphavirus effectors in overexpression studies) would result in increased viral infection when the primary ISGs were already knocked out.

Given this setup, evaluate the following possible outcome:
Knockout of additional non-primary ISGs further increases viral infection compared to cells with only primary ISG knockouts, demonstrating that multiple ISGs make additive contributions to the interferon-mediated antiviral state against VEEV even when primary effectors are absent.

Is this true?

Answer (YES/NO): NO